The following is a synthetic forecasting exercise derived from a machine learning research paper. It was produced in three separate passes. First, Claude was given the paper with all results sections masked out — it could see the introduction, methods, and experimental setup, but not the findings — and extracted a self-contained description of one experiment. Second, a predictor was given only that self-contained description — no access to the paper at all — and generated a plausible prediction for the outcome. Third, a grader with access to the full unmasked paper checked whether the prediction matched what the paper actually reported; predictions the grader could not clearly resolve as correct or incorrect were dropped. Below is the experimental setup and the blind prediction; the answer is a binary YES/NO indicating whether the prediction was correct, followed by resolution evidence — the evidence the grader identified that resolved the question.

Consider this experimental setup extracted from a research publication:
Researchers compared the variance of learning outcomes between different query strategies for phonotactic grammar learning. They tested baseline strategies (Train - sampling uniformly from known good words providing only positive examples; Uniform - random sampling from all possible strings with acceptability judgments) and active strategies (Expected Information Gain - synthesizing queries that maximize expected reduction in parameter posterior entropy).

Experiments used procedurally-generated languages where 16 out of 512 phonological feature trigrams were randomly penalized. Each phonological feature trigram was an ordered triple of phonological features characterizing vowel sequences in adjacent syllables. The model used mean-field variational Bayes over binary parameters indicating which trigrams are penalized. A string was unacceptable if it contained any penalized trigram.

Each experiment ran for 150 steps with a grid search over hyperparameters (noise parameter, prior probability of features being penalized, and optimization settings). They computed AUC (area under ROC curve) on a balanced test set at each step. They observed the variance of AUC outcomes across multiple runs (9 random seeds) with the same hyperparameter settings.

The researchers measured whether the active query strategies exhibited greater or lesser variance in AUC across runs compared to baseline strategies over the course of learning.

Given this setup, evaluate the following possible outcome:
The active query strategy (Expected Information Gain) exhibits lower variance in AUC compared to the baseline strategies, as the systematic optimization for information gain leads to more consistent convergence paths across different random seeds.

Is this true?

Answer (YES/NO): NO